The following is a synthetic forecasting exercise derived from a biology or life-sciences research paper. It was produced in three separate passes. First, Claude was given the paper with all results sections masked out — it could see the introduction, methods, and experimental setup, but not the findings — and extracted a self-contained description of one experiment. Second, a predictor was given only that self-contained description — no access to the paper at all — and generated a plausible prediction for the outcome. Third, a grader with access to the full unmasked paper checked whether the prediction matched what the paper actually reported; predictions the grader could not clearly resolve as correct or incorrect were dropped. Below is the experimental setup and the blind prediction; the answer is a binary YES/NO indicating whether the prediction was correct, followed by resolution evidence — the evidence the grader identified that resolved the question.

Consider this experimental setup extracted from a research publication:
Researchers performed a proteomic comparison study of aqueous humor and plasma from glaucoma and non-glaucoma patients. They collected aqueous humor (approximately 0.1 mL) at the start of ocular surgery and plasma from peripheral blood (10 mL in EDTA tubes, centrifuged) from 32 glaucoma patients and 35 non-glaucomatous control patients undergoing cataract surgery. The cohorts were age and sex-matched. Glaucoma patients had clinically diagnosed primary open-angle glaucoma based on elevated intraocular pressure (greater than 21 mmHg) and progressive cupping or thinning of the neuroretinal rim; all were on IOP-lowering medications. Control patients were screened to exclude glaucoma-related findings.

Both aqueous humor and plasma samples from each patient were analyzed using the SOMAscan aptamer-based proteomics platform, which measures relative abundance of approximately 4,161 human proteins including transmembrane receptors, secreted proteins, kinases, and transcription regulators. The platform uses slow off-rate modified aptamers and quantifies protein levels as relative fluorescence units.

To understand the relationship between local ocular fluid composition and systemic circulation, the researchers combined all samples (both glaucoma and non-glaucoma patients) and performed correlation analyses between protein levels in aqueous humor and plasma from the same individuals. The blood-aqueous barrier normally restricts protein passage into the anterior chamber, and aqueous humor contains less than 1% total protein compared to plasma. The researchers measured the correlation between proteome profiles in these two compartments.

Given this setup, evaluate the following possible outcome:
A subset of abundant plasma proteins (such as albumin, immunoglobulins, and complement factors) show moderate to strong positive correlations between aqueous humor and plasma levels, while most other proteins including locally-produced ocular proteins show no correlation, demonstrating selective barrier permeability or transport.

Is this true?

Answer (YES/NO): NO